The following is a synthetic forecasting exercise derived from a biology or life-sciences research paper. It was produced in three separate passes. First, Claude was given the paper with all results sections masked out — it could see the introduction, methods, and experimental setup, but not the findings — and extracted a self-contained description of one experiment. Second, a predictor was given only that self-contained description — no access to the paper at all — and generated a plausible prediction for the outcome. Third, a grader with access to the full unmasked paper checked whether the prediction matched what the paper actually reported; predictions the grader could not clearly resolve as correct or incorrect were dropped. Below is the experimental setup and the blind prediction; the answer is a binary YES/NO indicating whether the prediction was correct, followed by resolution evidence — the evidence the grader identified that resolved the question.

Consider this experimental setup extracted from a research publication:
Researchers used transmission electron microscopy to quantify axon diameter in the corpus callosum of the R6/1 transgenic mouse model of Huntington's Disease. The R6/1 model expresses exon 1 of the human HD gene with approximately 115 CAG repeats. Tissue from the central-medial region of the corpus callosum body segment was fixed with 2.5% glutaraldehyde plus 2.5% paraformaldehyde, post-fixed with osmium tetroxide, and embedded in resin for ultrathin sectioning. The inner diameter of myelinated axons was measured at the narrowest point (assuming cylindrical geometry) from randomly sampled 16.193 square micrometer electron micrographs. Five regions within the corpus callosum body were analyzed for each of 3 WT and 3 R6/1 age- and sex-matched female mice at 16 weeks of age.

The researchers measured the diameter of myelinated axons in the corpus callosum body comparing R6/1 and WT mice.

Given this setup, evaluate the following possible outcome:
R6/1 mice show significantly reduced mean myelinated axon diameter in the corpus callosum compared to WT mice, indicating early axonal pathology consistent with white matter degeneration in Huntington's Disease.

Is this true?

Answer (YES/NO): YES